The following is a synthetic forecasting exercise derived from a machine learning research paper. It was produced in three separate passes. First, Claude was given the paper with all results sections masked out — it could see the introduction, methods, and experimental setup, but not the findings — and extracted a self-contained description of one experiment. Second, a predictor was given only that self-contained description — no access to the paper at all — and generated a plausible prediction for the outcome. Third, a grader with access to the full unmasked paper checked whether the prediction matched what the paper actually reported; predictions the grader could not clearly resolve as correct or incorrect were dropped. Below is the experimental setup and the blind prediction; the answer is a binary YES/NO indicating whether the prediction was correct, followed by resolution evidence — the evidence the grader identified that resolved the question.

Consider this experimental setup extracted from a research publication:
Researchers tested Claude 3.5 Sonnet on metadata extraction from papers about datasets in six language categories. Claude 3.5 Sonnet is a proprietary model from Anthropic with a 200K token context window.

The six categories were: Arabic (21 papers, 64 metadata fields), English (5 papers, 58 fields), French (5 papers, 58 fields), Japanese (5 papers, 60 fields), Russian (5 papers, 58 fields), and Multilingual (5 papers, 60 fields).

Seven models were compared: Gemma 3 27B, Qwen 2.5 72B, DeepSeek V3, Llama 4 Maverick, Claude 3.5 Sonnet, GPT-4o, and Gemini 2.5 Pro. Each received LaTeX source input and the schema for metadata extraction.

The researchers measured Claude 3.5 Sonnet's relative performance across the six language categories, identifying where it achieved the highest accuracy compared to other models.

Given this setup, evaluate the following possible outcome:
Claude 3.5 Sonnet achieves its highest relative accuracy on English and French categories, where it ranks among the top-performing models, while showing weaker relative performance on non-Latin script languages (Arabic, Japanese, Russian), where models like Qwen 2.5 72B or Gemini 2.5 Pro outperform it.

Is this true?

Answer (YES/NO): NO